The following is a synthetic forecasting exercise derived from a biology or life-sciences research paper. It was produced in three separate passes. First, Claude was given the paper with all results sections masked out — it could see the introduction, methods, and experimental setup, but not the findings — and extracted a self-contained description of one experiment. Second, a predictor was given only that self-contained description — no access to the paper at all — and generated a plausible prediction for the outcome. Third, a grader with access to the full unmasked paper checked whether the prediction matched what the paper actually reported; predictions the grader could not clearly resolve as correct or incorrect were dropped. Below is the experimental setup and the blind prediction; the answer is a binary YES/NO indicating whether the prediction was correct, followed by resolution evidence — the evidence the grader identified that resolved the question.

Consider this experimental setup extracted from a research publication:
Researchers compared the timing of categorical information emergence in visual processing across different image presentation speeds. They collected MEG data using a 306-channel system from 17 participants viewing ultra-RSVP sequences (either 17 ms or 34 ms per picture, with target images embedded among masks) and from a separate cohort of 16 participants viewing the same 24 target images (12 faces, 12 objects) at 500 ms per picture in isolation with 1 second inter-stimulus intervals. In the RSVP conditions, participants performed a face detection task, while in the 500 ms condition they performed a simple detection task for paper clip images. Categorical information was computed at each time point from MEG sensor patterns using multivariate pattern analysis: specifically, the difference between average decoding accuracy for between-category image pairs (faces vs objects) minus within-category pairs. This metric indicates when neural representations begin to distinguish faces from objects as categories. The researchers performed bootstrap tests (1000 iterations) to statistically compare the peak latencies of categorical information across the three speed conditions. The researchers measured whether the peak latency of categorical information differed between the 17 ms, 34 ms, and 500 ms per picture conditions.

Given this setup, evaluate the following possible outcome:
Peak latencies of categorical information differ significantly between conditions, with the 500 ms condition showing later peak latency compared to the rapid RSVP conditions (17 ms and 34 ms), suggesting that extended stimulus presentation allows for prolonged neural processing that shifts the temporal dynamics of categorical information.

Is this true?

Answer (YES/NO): NO